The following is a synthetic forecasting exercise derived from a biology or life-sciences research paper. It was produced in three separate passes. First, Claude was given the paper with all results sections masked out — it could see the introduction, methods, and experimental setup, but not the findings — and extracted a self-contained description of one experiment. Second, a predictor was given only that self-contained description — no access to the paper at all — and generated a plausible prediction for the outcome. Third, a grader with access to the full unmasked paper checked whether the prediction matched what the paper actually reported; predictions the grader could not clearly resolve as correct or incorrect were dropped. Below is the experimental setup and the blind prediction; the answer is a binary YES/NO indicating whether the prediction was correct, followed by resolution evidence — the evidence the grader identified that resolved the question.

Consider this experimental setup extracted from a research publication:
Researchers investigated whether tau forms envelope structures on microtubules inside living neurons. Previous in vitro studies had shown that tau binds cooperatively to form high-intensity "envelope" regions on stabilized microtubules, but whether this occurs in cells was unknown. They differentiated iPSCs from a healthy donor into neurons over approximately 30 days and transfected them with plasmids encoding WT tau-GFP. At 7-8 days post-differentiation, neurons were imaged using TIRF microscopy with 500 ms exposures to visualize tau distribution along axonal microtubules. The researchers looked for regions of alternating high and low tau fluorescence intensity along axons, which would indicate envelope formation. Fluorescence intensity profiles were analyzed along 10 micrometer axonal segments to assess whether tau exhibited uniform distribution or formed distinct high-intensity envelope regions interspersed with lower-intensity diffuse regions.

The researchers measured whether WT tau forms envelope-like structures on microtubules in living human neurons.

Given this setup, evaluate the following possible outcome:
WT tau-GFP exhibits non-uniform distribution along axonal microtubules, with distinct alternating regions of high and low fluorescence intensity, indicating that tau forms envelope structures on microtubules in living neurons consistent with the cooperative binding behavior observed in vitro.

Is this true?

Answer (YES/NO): YES